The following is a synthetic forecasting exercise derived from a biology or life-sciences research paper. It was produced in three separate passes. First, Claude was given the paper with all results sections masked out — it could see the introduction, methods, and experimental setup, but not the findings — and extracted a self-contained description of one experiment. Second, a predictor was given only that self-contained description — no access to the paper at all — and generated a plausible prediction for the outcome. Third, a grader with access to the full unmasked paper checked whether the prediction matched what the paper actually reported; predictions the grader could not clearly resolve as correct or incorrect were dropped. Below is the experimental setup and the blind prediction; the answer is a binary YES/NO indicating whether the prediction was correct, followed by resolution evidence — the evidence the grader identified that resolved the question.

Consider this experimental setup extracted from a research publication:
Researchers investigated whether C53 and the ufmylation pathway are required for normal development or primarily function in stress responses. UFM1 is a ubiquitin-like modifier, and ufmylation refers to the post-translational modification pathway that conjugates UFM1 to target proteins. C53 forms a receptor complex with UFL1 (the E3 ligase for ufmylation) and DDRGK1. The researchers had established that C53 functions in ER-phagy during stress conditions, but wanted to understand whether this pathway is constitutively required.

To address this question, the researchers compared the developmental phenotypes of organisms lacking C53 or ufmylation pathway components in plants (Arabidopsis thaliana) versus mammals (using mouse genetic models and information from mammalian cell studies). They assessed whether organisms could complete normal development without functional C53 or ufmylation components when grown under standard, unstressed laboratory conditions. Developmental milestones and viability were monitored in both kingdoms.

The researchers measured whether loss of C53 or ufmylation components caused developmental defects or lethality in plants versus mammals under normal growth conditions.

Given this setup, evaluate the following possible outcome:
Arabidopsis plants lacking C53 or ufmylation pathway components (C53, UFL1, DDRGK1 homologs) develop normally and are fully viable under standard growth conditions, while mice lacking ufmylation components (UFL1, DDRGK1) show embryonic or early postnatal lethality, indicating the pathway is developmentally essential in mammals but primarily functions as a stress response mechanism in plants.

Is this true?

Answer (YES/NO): YES